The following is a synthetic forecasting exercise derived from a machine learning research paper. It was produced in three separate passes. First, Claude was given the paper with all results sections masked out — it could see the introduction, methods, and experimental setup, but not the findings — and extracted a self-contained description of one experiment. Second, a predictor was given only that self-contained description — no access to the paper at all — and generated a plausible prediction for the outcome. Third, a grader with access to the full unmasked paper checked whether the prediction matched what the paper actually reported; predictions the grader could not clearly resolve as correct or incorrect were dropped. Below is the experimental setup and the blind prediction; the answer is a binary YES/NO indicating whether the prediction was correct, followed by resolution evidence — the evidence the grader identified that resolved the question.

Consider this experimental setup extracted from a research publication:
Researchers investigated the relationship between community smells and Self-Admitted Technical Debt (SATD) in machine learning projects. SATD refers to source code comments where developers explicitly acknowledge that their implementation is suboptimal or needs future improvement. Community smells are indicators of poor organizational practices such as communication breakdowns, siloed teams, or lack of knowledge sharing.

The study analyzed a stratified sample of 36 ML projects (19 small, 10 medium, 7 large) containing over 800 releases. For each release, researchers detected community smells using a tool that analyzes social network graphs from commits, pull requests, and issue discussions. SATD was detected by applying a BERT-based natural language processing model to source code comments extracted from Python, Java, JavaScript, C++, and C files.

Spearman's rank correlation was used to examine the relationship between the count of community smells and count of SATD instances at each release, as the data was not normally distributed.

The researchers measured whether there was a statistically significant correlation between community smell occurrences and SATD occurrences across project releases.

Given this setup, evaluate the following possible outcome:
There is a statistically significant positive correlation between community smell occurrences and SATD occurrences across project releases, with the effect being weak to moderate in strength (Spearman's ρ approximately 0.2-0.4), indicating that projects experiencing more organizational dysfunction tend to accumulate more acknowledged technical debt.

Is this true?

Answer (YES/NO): NO